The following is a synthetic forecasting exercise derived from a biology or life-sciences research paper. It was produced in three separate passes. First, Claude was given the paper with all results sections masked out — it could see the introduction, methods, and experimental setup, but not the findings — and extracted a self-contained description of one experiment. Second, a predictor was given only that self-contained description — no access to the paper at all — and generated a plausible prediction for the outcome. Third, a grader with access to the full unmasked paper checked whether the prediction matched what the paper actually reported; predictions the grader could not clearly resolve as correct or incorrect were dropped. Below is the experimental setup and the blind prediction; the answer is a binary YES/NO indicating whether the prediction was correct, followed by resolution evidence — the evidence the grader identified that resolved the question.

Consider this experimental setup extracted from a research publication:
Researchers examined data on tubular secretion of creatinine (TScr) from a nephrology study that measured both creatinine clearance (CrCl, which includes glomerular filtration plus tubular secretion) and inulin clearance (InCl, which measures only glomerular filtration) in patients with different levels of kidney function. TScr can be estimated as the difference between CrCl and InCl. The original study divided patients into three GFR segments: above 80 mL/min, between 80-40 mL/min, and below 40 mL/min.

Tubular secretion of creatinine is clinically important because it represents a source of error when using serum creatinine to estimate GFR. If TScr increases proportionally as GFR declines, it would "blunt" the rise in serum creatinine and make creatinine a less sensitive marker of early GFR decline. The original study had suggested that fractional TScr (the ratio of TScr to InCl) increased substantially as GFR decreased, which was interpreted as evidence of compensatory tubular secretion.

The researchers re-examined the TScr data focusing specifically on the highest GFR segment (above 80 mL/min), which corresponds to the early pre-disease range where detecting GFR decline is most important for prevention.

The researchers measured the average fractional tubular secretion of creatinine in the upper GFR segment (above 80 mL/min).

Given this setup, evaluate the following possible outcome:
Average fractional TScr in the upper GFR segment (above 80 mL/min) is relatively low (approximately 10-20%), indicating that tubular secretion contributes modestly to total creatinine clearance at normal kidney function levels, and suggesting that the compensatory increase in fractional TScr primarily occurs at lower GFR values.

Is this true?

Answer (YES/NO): YES